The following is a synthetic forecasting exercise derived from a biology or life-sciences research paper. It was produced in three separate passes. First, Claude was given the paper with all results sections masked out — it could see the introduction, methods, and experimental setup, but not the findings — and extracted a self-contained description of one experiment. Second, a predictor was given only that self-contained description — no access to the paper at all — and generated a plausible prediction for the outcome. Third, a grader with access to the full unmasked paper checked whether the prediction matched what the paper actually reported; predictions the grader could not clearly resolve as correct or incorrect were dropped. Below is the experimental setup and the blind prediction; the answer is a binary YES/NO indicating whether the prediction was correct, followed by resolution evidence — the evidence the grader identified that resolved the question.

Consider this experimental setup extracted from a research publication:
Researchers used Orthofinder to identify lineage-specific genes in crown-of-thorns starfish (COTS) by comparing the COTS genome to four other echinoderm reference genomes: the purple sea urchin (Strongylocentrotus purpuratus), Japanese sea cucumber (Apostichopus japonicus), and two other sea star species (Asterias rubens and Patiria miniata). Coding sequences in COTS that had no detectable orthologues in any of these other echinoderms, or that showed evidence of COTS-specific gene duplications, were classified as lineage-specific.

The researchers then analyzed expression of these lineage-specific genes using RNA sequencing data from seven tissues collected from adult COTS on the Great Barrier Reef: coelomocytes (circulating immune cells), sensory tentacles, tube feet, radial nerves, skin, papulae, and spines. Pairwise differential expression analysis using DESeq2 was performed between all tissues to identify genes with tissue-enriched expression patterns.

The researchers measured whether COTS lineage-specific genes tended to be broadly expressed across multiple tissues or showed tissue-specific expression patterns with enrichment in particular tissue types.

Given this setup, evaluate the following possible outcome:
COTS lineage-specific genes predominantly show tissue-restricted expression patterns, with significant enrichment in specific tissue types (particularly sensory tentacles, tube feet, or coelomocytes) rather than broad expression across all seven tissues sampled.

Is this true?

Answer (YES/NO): NO